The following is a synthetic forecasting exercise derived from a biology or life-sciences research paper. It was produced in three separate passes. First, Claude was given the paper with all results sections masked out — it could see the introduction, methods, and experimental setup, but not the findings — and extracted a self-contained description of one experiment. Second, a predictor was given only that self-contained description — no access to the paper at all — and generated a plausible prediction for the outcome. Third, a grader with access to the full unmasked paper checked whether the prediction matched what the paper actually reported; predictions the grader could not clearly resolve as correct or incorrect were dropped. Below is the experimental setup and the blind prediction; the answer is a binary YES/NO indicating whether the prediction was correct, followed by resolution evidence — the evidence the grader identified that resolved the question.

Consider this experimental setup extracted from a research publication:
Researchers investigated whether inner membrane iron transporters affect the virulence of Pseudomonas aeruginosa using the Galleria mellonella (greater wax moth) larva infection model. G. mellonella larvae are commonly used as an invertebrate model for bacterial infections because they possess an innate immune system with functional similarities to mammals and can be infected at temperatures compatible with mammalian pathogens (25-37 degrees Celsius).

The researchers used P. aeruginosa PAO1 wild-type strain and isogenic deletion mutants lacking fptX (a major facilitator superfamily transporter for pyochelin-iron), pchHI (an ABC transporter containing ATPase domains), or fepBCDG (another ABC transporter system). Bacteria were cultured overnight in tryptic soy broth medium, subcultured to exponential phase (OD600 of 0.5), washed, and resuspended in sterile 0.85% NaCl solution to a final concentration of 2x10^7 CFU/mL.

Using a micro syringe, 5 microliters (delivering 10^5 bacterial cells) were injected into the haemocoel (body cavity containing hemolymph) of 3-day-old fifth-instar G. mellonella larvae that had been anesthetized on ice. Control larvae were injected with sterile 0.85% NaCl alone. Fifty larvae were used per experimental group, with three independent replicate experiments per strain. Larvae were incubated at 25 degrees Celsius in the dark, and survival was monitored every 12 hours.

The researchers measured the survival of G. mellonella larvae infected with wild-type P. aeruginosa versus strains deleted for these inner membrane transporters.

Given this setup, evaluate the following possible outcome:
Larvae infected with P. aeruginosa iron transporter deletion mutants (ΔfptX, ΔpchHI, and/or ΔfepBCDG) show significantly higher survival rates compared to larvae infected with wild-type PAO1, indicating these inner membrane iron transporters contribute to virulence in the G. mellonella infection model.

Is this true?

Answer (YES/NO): NO